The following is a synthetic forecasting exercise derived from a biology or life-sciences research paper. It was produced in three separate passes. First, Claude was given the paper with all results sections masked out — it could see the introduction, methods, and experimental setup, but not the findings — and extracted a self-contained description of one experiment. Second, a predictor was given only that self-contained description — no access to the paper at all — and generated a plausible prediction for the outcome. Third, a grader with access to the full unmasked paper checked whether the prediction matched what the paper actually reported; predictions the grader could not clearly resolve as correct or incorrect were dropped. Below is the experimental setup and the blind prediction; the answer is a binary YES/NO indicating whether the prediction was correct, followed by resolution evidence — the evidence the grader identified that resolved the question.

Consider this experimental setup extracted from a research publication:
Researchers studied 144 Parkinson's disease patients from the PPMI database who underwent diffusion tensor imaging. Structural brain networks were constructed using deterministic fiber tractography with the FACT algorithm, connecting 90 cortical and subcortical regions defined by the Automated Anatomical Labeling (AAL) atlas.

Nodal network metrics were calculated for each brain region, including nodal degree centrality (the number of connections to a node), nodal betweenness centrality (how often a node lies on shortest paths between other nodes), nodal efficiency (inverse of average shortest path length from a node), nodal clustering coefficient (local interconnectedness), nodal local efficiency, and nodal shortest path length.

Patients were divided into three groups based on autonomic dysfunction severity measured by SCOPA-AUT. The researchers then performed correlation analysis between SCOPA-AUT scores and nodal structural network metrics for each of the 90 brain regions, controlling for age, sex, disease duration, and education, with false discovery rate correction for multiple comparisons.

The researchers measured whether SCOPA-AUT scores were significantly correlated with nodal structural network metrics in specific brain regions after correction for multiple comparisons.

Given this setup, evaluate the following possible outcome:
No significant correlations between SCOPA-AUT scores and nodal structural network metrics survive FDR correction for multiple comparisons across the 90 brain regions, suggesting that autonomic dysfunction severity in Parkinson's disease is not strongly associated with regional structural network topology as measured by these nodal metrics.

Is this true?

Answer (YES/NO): NO